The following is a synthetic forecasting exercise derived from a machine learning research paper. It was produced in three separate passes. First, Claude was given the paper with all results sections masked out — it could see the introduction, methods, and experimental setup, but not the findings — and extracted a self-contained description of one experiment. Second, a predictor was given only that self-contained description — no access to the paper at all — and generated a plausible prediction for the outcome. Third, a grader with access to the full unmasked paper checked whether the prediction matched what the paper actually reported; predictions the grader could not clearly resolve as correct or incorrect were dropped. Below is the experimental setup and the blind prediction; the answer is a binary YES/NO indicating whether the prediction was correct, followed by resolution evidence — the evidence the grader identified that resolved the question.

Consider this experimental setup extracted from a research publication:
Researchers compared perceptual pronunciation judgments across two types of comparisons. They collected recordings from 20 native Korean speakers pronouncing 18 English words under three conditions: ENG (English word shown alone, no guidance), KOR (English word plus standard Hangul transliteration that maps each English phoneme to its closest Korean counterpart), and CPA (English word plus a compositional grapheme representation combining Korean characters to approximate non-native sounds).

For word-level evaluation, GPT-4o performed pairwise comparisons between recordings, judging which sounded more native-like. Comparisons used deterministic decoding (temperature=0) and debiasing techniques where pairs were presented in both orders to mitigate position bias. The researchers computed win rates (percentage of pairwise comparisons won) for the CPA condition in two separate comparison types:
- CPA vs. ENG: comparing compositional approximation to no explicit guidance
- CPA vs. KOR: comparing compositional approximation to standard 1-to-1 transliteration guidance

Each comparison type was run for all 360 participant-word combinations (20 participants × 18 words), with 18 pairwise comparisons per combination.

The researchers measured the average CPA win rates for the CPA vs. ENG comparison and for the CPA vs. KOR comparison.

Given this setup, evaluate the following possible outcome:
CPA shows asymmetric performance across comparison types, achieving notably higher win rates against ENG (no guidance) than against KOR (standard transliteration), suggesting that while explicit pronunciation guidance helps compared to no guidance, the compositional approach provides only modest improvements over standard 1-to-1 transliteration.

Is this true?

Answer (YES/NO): NO